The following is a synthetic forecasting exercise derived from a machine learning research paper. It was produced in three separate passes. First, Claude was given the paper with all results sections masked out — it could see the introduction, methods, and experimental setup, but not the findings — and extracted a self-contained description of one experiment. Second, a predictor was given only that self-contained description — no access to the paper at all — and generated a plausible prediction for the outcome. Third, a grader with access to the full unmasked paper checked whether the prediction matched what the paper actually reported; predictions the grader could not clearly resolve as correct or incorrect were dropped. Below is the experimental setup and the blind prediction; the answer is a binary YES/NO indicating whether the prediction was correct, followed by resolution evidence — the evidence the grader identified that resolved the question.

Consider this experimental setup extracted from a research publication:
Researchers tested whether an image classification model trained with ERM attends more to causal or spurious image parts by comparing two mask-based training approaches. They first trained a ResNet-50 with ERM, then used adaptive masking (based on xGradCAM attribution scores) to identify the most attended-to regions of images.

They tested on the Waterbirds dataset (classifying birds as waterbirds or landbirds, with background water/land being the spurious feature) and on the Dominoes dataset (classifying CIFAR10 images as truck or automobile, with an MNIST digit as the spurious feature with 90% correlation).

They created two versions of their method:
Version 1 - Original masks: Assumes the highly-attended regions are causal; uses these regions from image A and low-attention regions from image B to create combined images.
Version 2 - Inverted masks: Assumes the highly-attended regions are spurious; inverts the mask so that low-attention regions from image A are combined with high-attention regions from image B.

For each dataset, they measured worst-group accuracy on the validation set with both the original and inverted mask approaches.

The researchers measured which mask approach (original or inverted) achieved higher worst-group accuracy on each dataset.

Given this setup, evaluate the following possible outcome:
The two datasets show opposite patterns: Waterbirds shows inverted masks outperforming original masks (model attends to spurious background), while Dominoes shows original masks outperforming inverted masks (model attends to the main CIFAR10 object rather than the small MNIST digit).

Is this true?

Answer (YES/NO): NO